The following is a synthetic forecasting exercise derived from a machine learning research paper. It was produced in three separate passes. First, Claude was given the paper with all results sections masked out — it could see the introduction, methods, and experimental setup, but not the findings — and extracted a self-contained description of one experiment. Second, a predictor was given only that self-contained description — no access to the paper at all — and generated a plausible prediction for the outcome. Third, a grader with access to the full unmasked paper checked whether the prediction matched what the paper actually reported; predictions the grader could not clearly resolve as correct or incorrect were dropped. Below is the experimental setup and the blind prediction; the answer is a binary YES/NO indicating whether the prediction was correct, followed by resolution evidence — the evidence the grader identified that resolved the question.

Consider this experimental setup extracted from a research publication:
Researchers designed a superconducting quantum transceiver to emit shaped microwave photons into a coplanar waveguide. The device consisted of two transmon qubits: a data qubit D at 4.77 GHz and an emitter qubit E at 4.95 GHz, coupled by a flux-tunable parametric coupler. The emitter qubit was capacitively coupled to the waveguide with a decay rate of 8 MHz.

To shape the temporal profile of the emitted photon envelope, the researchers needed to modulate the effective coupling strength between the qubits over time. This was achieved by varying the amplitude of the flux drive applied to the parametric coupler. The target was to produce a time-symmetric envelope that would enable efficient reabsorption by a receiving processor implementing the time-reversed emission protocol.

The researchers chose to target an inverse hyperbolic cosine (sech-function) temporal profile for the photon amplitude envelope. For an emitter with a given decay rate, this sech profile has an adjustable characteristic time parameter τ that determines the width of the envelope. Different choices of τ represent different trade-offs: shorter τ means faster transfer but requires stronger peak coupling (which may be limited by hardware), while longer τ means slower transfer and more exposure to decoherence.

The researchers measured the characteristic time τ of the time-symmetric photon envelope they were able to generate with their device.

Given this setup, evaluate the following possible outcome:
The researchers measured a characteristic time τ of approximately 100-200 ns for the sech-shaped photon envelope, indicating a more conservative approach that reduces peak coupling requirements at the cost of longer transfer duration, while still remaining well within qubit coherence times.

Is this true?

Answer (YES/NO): NO